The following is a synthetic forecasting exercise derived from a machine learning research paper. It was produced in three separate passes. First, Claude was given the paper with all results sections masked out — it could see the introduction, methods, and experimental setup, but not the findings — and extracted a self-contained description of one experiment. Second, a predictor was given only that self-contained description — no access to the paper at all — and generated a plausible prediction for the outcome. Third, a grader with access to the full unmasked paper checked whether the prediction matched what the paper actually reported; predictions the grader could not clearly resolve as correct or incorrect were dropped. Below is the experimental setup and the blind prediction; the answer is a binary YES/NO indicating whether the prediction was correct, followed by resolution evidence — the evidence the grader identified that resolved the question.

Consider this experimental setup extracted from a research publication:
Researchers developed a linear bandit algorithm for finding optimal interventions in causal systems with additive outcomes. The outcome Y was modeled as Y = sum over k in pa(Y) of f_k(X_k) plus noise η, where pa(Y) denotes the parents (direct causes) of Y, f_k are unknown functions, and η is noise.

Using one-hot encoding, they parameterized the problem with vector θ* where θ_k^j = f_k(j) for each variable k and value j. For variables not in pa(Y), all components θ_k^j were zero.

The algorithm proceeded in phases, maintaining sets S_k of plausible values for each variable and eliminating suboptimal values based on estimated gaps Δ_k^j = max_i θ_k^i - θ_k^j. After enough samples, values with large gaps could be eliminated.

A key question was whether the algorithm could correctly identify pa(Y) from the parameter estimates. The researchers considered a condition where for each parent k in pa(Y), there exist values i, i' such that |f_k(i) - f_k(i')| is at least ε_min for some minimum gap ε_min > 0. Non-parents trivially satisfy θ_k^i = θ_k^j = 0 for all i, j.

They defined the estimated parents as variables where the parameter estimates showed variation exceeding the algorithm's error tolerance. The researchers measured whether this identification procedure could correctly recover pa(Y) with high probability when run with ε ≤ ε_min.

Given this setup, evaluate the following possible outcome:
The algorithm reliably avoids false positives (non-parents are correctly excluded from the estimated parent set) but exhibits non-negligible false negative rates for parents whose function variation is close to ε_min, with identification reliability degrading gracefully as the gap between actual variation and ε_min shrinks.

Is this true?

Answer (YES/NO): NO